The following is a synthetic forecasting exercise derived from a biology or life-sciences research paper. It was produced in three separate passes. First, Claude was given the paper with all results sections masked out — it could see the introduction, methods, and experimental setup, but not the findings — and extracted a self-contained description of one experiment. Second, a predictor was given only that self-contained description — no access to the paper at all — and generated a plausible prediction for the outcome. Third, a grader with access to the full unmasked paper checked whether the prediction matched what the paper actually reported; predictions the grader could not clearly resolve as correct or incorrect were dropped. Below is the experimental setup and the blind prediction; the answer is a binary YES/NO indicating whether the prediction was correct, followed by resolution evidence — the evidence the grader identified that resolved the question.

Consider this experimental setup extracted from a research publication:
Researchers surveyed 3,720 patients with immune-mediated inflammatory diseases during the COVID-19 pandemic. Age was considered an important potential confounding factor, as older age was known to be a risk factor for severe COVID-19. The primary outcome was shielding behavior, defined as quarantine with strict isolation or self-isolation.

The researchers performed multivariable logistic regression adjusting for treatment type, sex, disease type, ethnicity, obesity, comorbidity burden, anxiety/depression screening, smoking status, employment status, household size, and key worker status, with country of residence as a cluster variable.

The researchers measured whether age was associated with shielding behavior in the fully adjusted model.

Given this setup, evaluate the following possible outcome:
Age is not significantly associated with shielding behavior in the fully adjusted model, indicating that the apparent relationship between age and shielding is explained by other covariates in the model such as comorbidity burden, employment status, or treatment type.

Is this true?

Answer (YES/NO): NO